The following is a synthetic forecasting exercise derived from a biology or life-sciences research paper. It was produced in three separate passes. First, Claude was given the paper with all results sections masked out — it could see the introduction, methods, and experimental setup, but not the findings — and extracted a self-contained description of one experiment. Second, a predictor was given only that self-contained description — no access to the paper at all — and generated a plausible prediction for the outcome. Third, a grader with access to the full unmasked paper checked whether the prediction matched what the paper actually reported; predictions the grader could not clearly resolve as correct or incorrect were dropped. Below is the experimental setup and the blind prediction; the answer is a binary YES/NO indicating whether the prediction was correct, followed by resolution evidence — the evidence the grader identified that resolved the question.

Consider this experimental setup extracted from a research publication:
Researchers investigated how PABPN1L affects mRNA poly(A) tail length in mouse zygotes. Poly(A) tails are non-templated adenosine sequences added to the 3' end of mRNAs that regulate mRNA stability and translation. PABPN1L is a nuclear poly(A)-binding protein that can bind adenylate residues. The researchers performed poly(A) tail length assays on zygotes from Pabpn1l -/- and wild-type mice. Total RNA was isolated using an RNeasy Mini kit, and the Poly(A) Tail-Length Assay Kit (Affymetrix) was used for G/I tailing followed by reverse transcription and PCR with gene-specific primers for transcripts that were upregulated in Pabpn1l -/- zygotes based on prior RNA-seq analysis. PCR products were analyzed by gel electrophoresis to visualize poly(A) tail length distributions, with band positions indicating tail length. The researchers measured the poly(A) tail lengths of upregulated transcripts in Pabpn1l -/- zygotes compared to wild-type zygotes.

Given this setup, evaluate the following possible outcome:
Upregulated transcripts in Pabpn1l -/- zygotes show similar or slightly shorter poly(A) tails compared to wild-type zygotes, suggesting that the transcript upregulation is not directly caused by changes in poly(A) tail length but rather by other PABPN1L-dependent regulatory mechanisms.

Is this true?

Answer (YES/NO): NO